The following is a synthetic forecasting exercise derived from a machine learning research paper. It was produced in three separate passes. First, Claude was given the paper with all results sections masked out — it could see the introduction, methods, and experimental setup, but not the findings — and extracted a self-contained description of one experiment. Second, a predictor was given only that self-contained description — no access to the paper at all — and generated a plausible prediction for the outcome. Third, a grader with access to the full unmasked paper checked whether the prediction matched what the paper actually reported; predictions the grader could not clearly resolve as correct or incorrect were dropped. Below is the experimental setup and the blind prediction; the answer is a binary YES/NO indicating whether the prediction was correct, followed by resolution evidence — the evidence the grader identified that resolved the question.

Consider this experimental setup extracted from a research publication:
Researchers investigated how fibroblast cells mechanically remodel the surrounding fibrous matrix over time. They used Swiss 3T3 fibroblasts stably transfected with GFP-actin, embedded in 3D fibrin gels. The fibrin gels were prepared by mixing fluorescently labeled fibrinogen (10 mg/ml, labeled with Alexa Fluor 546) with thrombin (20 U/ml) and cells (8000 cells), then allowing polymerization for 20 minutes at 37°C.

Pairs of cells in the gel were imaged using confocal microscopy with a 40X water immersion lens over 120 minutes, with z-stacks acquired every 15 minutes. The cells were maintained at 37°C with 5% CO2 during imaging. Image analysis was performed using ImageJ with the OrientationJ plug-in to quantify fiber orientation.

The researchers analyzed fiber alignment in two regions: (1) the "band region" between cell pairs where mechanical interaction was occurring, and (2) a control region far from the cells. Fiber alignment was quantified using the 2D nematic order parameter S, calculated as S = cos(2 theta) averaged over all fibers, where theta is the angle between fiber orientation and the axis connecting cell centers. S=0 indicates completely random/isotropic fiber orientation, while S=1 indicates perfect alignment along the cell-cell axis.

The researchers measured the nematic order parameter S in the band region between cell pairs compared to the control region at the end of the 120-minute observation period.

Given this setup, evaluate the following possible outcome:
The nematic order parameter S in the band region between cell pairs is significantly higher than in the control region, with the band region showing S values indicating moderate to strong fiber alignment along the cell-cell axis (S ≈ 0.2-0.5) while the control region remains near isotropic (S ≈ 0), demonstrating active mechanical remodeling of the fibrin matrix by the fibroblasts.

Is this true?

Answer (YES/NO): NO